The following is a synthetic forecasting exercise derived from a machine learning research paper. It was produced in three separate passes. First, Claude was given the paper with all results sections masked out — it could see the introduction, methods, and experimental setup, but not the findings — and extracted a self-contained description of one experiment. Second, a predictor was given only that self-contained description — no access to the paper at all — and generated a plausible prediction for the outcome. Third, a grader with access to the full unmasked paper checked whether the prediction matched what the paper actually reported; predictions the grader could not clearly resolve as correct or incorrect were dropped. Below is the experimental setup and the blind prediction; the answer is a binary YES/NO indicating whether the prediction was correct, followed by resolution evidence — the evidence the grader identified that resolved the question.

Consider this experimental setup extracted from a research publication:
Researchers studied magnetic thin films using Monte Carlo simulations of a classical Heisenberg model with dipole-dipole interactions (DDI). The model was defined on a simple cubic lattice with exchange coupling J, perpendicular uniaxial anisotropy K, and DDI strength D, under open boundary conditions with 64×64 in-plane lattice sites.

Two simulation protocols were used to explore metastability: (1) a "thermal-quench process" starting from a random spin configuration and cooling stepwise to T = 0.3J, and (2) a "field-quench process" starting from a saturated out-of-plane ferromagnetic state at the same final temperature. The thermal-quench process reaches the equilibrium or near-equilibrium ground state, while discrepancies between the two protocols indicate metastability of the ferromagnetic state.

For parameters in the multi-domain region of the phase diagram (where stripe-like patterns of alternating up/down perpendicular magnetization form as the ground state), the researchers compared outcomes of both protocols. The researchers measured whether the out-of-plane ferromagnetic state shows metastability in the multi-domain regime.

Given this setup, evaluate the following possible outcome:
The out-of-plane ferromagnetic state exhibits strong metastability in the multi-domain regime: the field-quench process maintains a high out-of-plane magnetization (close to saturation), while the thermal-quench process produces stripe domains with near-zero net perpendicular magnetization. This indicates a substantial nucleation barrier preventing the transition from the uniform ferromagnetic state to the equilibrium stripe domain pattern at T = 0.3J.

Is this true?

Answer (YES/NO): YES